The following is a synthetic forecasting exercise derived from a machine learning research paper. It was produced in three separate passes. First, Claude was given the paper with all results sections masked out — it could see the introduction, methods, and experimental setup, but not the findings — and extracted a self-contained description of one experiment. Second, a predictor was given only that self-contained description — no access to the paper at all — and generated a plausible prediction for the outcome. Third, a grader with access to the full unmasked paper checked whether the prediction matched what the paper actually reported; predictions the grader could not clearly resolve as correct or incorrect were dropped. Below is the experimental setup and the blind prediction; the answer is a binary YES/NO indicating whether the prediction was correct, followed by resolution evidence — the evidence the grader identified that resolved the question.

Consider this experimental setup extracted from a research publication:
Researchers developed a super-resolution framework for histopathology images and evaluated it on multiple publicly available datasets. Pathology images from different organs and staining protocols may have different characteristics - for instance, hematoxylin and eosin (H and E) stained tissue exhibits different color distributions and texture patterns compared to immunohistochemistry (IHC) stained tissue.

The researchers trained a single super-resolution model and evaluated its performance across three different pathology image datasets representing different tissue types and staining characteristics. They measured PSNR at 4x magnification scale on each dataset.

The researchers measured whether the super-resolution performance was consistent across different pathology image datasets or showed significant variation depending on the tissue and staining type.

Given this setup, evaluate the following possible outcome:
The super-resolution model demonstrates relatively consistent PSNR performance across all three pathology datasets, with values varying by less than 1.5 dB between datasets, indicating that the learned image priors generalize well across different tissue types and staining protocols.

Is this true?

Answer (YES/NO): NO